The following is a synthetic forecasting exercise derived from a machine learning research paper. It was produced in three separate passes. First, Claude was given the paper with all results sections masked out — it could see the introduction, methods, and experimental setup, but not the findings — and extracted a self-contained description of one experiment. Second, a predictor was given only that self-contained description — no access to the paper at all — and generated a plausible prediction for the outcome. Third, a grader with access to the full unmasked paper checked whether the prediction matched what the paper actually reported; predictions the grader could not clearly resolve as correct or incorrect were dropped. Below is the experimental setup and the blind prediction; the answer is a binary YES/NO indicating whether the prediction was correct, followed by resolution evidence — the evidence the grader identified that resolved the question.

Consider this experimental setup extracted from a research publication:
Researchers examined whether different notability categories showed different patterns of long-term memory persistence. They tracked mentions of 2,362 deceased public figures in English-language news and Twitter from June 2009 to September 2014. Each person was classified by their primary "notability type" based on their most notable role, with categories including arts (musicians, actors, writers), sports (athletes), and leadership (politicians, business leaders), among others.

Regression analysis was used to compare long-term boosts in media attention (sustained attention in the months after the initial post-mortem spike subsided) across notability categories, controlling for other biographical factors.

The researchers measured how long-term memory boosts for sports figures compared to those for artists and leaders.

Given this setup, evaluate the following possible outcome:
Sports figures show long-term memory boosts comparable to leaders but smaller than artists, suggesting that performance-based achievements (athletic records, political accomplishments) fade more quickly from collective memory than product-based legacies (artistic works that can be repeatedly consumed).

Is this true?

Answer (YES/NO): NO